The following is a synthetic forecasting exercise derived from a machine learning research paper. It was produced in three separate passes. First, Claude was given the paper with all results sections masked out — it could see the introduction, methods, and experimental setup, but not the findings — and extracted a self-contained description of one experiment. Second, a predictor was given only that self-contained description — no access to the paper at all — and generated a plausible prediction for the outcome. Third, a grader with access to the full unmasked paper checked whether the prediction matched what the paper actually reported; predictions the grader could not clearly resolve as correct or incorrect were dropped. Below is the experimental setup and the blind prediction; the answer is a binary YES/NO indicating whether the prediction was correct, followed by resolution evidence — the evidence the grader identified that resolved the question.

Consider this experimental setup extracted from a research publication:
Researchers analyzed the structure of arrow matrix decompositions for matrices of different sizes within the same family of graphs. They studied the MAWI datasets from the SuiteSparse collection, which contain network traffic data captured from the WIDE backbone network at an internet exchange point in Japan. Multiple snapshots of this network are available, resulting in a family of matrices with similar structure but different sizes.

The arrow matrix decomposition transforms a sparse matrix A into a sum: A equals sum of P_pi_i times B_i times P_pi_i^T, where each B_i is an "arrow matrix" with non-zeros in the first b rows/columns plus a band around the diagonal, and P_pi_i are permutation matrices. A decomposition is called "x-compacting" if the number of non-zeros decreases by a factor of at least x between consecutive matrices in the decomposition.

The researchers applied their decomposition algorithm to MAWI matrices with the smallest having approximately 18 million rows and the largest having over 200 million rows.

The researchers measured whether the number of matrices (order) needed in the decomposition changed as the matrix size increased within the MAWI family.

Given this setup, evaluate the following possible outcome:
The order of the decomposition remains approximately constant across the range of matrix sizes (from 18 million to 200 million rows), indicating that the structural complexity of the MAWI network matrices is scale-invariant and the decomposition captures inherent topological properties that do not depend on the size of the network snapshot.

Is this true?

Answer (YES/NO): YES